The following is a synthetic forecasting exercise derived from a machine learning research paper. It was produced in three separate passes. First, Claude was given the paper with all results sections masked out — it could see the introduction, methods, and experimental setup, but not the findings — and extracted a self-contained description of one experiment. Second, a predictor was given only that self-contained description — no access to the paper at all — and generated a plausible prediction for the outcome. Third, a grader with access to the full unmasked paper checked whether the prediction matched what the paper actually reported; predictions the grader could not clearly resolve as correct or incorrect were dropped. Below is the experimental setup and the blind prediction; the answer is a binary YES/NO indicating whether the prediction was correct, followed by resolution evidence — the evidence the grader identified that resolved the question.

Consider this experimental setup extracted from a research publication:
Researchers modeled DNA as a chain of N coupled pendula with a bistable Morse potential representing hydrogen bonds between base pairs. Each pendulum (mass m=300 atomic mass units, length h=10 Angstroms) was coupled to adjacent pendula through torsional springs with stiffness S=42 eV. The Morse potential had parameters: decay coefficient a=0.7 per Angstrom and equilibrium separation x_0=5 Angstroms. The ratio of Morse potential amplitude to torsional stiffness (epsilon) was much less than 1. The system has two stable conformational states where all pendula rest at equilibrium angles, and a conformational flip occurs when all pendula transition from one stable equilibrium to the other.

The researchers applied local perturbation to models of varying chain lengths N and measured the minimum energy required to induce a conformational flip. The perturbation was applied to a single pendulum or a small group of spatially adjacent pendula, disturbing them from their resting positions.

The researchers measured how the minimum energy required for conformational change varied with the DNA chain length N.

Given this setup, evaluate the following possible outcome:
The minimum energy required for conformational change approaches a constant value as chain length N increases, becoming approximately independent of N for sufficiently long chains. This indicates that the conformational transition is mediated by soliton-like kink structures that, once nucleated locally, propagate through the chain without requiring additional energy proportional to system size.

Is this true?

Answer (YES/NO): NO